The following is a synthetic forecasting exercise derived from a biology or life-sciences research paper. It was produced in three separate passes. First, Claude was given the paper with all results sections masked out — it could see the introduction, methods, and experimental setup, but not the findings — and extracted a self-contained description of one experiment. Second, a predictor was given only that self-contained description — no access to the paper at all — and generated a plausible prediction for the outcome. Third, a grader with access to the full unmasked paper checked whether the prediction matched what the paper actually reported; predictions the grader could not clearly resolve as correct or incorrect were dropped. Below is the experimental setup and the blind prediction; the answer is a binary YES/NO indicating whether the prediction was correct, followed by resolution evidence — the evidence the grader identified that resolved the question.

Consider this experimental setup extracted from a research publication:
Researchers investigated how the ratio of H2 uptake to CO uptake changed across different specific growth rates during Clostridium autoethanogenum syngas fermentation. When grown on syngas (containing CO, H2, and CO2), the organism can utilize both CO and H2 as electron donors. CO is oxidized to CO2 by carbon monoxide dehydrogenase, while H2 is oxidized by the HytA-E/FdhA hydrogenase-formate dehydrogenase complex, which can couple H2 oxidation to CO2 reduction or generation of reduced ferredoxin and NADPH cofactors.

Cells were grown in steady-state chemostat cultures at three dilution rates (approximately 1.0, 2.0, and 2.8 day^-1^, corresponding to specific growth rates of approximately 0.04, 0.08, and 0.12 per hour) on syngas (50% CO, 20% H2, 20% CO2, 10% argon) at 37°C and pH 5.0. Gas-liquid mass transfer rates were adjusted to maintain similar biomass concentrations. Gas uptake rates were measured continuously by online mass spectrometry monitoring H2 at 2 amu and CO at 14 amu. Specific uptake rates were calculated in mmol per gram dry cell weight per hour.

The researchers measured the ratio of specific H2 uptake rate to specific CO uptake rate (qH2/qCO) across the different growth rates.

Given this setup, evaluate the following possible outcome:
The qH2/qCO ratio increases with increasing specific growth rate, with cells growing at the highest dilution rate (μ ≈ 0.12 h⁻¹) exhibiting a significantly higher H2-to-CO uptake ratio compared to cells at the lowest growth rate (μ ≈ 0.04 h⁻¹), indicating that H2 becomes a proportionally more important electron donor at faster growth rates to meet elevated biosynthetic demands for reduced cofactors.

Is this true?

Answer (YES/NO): NO